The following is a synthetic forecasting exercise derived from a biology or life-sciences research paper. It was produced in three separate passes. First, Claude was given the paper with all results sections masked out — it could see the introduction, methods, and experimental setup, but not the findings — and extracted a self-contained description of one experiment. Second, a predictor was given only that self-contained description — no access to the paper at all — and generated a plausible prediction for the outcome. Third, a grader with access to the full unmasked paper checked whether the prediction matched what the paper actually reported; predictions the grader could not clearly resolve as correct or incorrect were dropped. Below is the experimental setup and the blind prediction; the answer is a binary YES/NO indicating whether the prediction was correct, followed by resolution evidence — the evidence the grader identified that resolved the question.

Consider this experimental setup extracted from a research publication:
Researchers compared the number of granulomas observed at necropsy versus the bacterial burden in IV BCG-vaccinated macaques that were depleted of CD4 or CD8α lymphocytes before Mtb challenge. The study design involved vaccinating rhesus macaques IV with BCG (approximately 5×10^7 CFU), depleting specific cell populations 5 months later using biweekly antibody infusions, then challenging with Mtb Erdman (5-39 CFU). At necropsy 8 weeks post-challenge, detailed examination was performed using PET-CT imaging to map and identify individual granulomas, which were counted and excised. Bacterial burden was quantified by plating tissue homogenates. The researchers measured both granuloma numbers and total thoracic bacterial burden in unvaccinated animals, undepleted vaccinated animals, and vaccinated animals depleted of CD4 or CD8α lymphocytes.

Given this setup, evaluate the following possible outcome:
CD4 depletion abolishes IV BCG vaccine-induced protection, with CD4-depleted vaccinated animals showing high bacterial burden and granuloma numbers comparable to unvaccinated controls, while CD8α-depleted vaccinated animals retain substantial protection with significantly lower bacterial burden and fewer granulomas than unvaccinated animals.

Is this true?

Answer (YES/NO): NO